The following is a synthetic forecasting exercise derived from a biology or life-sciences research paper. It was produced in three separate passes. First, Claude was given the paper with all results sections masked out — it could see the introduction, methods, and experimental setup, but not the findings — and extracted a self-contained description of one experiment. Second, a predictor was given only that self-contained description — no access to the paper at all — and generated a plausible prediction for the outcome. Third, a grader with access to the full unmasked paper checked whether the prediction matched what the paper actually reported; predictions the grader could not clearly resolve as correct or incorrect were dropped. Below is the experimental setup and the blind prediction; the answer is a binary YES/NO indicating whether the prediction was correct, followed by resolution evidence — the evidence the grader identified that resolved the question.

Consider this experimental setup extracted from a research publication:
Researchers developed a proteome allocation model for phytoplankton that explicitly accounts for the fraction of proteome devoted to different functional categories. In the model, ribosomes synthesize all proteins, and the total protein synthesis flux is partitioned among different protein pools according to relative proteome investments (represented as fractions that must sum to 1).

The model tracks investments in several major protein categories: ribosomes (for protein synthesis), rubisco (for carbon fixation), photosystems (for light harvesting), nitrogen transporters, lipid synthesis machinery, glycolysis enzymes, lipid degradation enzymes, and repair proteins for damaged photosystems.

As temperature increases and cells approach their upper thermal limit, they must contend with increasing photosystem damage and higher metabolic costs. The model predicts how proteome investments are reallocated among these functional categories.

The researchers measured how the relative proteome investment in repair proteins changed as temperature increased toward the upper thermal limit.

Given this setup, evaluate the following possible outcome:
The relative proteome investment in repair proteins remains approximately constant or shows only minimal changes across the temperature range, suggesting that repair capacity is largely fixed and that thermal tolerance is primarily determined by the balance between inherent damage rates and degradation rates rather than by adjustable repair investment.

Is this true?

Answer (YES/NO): NO